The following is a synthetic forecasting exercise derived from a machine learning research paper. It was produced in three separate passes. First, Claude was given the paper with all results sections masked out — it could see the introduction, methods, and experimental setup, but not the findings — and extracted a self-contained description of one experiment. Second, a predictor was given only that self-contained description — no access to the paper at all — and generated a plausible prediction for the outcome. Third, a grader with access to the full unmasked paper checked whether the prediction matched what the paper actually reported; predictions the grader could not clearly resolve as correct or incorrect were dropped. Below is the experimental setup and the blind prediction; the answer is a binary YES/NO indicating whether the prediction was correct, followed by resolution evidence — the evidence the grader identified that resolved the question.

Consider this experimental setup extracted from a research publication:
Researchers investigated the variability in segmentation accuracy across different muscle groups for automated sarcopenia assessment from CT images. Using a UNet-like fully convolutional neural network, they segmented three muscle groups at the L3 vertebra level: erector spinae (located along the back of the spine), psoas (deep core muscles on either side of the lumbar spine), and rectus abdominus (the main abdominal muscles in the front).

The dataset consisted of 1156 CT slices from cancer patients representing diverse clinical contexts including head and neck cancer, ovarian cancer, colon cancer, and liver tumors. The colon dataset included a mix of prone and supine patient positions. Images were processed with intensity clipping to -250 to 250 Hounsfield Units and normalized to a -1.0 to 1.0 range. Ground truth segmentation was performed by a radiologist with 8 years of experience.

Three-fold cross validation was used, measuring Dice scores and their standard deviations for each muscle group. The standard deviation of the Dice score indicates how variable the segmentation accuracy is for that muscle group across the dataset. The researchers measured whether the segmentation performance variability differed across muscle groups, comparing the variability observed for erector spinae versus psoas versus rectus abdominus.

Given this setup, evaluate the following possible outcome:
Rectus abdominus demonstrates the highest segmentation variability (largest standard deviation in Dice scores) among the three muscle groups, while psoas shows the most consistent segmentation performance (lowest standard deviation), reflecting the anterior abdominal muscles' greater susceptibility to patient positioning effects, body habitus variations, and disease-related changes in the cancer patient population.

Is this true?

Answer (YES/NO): NO